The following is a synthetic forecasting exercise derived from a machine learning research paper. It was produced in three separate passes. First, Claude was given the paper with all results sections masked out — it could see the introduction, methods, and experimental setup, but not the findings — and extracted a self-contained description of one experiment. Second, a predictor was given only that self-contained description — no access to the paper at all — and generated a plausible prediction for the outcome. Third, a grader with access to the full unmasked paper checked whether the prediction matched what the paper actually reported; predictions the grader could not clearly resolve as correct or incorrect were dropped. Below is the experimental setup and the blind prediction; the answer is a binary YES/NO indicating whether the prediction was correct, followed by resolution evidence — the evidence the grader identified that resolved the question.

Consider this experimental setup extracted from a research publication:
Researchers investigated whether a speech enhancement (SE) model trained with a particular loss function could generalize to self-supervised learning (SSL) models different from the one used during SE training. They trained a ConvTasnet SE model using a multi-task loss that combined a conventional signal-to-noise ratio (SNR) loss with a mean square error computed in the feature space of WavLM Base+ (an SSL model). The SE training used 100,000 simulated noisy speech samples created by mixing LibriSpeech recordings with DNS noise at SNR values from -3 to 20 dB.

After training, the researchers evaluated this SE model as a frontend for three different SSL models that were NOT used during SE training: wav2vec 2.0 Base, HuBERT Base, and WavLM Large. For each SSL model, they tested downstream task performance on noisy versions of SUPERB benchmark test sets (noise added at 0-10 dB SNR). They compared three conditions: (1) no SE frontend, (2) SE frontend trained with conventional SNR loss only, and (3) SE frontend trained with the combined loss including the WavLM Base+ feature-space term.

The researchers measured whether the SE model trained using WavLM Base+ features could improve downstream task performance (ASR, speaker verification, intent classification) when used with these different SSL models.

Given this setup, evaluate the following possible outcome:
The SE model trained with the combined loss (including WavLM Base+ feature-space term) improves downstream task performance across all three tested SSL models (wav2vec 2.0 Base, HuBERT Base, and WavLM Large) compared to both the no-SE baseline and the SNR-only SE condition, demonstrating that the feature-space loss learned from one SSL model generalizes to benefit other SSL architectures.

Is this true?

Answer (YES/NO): YES